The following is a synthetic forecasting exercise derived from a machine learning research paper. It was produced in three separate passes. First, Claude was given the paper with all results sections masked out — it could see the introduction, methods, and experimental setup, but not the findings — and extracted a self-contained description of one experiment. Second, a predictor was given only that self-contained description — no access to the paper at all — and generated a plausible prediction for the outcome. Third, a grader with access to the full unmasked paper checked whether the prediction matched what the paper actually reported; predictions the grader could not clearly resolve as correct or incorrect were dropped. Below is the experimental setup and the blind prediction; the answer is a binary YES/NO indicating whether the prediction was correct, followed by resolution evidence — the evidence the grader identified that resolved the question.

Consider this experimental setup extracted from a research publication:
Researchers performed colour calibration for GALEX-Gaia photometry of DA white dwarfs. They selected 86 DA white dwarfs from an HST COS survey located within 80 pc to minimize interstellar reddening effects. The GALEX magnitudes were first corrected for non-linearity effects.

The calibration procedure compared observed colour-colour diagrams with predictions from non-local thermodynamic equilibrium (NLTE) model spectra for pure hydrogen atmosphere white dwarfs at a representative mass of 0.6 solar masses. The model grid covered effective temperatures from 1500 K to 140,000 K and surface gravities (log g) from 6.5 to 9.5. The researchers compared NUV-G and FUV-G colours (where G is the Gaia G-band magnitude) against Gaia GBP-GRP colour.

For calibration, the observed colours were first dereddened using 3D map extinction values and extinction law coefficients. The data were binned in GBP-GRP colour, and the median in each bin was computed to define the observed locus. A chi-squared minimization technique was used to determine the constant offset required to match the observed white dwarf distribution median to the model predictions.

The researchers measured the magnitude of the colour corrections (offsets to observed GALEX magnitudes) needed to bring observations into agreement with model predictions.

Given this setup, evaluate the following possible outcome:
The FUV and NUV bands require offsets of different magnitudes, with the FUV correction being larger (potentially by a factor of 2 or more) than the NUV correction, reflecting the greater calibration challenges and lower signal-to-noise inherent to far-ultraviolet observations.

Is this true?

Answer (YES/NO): NO